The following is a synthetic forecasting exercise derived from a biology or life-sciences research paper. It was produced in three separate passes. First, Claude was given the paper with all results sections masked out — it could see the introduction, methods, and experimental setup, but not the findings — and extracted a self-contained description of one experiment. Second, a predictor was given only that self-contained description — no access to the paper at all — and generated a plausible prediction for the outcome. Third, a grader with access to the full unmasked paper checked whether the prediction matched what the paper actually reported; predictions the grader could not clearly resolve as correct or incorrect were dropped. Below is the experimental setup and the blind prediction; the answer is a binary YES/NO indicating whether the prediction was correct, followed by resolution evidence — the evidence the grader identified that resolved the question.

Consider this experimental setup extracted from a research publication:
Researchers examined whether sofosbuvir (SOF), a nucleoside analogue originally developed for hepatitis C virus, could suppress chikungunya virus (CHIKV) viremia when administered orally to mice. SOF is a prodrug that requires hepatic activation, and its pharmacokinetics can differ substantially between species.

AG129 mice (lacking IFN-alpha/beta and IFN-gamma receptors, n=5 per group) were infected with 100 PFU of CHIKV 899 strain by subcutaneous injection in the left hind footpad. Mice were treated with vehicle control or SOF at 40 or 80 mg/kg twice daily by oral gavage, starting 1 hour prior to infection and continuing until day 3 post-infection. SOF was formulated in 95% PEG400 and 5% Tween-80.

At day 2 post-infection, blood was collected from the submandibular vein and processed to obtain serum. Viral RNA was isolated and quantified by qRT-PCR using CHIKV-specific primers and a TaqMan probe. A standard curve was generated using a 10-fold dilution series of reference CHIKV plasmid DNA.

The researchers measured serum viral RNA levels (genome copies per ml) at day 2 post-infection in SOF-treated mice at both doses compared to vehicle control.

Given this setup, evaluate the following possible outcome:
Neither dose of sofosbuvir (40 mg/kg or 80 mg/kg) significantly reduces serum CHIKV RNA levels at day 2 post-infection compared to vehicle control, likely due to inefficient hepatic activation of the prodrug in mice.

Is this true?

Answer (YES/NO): YES